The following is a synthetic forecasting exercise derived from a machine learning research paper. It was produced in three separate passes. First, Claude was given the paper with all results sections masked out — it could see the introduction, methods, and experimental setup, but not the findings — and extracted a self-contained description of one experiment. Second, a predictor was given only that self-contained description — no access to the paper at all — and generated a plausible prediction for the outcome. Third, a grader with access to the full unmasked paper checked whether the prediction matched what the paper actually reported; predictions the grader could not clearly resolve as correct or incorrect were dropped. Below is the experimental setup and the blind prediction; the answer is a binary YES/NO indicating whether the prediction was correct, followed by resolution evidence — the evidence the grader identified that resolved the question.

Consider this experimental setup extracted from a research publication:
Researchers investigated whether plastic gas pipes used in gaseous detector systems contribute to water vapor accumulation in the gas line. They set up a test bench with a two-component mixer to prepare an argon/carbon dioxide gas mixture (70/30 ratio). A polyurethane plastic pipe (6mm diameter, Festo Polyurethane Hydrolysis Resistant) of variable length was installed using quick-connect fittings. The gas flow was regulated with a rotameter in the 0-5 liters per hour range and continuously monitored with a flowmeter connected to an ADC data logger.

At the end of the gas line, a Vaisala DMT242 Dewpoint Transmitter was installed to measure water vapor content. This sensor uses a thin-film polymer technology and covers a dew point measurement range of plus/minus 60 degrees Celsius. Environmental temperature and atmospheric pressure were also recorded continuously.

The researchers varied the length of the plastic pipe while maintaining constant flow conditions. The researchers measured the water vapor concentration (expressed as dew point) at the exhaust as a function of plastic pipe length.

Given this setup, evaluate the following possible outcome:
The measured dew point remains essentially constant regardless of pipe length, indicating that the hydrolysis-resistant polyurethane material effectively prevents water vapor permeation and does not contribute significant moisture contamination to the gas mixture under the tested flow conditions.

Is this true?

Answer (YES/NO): NO